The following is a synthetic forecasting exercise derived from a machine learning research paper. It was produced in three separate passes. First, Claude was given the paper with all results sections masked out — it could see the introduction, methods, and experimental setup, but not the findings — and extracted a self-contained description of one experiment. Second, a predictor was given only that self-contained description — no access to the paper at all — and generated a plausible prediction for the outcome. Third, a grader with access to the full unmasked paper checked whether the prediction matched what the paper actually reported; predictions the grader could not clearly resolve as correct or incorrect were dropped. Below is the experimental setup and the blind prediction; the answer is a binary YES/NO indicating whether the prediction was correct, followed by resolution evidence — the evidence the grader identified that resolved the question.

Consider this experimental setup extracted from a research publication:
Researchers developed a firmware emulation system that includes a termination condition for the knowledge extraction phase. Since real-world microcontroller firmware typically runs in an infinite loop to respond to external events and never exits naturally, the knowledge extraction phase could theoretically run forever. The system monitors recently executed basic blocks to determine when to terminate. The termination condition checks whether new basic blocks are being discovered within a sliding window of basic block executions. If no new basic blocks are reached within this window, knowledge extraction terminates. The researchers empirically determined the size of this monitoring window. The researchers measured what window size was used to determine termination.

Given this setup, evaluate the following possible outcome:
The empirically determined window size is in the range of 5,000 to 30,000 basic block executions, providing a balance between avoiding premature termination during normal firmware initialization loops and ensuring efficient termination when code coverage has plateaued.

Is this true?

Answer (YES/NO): YES